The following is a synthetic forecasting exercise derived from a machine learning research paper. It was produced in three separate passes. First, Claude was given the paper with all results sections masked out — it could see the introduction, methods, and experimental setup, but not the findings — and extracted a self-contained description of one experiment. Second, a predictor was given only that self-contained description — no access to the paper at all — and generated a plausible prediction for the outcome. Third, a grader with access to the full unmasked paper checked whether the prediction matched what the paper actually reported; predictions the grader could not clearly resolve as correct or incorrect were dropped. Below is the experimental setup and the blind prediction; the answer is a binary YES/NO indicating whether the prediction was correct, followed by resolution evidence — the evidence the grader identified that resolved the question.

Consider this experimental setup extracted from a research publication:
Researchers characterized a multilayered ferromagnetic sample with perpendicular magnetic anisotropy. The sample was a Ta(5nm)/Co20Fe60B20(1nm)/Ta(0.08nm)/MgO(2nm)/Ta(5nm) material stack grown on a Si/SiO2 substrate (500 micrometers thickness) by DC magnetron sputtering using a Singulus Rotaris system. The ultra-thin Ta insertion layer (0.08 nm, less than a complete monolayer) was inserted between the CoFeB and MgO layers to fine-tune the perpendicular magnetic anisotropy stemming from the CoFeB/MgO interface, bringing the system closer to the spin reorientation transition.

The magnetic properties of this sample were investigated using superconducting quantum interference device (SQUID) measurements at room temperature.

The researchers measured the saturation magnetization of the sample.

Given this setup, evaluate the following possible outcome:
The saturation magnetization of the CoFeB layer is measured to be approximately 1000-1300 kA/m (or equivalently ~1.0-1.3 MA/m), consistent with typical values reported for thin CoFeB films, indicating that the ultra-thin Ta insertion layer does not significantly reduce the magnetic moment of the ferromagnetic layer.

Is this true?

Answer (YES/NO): NO